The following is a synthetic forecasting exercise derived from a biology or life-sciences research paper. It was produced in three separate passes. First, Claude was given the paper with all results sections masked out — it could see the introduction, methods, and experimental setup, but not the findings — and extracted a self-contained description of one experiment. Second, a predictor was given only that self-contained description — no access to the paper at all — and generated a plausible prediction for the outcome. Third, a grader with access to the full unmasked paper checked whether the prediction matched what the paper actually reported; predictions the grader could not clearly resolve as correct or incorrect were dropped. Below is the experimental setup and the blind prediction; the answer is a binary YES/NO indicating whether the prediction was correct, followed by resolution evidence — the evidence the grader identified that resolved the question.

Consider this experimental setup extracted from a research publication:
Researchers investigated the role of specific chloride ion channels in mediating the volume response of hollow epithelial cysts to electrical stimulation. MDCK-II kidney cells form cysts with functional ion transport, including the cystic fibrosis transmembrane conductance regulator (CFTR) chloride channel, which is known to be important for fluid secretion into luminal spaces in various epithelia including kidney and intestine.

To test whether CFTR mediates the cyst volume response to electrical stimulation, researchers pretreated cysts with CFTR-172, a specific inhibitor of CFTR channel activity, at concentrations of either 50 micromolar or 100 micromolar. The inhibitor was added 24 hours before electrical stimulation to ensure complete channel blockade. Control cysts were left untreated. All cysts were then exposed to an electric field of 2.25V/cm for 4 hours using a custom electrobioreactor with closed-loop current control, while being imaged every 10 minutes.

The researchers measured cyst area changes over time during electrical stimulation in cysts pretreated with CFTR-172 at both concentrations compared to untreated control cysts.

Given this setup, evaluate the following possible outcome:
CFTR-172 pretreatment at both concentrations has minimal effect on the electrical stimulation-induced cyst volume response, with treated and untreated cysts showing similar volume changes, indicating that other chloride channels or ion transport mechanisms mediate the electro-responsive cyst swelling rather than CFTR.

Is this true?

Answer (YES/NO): NO